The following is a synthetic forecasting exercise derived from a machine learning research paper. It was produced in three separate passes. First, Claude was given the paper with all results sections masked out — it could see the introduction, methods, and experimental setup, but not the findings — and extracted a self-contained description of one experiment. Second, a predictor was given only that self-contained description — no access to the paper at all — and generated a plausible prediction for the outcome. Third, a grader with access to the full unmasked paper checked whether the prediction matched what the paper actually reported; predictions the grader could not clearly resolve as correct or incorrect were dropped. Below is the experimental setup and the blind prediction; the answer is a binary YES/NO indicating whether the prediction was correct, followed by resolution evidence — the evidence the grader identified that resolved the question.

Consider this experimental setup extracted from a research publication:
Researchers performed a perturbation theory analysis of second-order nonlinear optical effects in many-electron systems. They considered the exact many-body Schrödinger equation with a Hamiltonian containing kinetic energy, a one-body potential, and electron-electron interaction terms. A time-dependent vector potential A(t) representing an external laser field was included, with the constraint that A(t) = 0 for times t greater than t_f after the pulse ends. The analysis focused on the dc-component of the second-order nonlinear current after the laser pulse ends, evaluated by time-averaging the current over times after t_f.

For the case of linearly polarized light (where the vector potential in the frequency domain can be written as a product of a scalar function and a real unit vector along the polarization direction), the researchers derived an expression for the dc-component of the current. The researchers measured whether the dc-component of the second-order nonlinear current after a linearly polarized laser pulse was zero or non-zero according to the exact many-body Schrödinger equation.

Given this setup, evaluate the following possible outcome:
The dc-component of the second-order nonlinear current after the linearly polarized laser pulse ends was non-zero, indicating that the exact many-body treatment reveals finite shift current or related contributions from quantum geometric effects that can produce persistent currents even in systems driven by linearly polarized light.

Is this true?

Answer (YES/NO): NO